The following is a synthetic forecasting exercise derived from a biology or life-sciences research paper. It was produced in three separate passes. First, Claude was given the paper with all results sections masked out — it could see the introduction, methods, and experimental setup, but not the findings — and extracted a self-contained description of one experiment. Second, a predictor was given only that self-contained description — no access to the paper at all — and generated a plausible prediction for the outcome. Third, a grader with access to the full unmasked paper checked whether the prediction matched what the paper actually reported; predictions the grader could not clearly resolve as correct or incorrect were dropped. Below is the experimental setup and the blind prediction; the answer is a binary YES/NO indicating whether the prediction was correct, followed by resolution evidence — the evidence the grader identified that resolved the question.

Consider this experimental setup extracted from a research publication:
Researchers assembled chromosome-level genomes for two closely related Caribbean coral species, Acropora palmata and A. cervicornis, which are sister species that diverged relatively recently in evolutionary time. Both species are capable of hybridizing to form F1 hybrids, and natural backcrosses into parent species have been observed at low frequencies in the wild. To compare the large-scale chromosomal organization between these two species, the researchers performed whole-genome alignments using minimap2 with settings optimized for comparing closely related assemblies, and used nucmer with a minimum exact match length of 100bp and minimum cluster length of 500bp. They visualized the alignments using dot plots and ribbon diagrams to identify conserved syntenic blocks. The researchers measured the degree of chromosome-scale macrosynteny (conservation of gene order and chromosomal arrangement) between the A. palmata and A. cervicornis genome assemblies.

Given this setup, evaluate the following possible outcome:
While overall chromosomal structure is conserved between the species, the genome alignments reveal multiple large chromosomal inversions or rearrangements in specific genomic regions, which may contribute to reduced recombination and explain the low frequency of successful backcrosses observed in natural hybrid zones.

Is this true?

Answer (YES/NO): YES